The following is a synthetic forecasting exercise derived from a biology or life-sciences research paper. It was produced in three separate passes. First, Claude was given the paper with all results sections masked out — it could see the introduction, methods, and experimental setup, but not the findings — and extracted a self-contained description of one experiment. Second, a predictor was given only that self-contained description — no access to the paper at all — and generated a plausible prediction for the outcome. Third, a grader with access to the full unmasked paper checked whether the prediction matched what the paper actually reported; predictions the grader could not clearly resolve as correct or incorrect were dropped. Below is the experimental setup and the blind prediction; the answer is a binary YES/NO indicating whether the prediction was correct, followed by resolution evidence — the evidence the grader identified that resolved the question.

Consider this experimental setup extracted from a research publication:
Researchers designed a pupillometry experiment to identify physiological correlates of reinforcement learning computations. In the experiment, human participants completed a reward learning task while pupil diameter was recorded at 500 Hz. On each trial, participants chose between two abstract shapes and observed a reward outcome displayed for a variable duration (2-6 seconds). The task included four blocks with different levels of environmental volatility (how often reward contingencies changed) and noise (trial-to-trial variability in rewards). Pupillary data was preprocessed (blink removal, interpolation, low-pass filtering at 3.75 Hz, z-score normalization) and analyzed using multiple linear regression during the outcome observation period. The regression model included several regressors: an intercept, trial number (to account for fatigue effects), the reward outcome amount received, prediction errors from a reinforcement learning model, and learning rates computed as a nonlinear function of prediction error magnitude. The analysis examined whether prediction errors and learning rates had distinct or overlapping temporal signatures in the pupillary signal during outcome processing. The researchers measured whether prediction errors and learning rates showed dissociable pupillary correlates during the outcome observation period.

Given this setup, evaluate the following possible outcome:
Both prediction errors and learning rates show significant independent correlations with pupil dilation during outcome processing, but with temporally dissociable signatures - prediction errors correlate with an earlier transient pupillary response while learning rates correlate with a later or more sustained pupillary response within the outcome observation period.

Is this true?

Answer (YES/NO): NO